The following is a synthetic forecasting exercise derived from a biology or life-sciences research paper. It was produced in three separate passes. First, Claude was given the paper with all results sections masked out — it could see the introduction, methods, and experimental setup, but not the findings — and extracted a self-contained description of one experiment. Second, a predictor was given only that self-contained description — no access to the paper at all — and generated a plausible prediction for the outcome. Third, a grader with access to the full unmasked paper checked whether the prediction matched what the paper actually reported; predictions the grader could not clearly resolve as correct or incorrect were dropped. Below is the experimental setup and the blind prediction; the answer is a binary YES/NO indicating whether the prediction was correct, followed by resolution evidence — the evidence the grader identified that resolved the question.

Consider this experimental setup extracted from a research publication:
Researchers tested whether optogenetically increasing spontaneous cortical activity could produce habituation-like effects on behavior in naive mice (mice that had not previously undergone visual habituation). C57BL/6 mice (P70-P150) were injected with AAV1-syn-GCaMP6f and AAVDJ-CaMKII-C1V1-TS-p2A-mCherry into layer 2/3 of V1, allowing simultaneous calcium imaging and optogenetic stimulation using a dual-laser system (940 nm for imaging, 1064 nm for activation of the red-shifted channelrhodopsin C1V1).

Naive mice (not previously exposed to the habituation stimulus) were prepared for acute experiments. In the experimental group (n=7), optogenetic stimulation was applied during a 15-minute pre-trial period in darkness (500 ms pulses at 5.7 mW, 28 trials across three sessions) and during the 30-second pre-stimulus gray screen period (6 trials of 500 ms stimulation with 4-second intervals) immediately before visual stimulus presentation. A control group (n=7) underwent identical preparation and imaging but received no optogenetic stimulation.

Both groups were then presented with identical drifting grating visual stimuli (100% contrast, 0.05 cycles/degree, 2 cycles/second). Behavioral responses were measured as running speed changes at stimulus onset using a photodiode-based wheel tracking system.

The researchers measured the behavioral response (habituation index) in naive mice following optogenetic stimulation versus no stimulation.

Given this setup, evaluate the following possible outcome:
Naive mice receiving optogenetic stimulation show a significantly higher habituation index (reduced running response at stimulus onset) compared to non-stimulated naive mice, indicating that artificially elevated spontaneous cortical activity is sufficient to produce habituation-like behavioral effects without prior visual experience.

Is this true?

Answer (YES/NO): YES